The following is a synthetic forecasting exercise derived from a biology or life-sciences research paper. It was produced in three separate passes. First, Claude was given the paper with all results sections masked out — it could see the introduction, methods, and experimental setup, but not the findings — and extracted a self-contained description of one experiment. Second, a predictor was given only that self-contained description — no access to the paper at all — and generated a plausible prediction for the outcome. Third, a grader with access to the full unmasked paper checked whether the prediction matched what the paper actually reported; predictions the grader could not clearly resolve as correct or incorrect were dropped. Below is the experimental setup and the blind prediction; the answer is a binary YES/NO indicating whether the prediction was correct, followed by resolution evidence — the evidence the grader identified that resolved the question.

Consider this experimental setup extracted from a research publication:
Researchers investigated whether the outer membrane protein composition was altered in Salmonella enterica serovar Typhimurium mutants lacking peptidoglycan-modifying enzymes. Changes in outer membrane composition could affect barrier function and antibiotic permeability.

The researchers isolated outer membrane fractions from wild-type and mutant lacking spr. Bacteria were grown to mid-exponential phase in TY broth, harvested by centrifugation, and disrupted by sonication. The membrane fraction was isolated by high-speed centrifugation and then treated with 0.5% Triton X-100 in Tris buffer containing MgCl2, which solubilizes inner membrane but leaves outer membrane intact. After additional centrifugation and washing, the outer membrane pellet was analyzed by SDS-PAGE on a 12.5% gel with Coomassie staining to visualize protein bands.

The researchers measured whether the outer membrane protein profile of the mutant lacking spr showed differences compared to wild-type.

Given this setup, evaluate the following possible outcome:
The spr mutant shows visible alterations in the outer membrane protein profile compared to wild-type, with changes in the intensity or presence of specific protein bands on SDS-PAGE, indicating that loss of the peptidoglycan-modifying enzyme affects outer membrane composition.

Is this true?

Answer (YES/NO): NO